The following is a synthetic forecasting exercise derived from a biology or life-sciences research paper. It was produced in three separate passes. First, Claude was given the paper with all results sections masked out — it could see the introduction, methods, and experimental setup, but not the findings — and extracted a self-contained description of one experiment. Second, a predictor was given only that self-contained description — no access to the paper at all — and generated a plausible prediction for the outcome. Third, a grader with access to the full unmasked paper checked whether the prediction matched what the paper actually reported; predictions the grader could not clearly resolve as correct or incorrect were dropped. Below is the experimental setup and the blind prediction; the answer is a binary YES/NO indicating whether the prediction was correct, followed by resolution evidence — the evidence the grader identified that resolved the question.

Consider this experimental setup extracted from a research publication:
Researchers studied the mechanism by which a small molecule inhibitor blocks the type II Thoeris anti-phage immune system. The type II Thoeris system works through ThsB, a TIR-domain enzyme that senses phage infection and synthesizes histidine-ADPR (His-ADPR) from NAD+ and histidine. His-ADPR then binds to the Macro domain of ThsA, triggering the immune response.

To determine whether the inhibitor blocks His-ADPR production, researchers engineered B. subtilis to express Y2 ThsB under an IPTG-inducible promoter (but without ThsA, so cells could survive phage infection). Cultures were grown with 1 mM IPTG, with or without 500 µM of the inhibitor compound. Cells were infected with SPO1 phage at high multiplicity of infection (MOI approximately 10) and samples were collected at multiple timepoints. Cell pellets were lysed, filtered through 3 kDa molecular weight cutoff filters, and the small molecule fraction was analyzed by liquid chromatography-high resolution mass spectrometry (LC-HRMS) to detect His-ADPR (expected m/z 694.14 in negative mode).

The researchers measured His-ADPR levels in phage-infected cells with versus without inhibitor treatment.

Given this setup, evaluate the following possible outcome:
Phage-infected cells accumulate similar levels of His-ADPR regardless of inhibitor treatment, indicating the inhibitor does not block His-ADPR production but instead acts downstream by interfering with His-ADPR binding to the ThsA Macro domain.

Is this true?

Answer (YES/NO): NO